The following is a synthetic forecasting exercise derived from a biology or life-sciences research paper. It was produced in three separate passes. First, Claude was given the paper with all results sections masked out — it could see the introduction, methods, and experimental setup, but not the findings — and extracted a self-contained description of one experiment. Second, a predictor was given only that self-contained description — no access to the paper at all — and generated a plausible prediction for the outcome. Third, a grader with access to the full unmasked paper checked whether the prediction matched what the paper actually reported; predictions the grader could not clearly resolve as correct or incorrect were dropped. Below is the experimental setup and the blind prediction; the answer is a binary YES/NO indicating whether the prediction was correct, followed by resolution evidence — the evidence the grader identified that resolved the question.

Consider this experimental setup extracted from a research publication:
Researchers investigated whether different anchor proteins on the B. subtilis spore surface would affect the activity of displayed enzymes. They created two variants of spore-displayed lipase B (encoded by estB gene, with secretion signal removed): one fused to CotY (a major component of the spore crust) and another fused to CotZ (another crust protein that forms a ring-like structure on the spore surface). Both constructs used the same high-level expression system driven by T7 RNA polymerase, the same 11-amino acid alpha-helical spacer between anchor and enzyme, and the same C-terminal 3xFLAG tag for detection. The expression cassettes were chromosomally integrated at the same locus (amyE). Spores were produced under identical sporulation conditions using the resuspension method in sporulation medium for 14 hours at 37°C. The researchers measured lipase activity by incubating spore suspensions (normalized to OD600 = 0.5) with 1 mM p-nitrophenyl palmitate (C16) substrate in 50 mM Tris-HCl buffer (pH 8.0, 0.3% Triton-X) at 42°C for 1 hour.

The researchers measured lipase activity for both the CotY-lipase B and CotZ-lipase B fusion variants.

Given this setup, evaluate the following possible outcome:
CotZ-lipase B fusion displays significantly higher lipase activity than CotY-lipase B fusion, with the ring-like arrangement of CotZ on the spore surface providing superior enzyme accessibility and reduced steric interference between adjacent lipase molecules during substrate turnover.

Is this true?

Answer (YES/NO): NO